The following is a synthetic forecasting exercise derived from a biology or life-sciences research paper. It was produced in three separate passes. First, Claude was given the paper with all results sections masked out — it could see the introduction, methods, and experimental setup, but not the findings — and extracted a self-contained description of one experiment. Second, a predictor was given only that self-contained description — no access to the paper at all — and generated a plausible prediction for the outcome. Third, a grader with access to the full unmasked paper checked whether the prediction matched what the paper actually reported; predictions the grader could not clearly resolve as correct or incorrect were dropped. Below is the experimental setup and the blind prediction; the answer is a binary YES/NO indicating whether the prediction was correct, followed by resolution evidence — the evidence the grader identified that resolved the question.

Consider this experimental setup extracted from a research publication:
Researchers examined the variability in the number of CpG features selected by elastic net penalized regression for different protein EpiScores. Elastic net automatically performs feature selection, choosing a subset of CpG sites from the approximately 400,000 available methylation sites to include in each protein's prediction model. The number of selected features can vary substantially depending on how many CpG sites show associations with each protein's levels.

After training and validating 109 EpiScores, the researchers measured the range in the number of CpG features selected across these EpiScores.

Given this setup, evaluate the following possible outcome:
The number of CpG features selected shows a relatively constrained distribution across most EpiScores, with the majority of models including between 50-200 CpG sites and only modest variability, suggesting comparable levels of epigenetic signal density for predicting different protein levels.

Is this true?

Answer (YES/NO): NO